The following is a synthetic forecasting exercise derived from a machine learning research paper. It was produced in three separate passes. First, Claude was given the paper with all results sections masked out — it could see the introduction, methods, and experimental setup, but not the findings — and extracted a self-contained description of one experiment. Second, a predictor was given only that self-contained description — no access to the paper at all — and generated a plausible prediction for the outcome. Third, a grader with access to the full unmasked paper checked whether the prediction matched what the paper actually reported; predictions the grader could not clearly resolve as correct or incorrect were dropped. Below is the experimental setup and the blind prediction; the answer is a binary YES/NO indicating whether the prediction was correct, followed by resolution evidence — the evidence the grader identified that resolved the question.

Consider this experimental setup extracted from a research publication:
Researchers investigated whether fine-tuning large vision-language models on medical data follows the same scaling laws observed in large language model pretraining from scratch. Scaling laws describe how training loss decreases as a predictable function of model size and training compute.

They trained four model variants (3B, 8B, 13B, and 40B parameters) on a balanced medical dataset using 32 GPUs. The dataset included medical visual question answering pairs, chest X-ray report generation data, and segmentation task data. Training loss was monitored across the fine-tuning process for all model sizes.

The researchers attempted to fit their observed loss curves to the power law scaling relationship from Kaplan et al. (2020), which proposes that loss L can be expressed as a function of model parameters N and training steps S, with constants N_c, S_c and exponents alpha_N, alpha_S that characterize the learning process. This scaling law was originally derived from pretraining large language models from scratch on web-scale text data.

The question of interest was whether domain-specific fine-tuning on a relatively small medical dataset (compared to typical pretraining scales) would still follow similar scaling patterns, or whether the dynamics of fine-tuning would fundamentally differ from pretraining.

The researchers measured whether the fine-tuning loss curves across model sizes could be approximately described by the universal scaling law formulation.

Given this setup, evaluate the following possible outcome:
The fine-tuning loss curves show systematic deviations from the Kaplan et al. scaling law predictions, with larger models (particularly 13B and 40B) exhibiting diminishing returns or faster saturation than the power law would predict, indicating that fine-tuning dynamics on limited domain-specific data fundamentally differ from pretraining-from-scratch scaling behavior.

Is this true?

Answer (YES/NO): NO